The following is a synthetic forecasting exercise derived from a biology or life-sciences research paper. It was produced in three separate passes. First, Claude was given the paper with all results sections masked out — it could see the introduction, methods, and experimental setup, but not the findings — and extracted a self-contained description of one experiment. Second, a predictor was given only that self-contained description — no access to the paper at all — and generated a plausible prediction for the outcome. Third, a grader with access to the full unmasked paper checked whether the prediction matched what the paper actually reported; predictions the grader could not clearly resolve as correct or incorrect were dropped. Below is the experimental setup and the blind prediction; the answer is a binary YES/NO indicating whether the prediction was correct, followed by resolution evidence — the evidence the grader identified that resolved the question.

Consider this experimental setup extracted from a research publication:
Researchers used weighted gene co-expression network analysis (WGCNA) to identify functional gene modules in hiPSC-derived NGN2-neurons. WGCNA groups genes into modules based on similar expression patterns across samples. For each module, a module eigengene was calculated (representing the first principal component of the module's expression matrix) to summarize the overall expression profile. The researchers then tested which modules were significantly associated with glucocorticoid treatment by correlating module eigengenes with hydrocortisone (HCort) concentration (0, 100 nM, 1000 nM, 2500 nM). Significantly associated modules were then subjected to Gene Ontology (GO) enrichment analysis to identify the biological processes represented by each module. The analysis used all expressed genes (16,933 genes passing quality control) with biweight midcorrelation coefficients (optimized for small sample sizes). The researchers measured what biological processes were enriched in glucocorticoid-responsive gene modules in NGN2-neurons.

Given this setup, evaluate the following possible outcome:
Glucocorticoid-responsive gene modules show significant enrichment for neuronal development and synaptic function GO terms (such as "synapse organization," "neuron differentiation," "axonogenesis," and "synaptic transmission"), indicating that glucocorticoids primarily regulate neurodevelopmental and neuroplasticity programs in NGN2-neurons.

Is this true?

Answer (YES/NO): NO